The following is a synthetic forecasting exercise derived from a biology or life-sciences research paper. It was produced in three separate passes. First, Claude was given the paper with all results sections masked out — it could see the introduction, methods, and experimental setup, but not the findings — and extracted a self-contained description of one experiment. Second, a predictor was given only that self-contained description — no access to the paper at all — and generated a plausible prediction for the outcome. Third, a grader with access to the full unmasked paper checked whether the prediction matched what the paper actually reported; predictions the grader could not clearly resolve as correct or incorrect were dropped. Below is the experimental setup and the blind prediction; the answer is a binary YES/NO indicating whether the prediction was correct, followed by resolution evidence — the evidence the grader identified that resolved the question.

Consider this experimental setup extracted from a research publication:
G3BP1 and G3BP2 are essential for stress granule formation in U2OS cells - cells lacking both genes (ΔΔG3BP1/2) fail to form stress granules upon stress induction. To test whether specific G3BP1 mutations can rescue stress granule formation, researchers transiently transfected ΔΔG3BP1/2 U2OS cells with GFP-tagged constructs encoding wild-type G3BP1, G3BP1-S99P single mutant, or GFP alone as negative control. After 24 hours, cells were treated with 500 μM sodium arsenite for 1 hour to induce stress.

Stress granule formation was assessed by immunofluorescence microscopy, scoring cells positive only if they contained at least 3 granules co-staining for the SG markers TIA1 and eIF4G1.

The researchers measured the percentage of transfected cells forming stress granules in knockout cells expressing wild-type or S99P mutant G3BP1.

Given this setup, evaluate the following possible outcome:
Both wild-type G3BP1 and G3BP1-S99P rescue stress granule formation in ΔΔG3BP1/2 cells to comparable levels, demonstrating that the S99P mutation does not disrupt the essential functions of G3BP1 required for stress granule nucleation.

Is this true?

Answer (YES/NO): NO